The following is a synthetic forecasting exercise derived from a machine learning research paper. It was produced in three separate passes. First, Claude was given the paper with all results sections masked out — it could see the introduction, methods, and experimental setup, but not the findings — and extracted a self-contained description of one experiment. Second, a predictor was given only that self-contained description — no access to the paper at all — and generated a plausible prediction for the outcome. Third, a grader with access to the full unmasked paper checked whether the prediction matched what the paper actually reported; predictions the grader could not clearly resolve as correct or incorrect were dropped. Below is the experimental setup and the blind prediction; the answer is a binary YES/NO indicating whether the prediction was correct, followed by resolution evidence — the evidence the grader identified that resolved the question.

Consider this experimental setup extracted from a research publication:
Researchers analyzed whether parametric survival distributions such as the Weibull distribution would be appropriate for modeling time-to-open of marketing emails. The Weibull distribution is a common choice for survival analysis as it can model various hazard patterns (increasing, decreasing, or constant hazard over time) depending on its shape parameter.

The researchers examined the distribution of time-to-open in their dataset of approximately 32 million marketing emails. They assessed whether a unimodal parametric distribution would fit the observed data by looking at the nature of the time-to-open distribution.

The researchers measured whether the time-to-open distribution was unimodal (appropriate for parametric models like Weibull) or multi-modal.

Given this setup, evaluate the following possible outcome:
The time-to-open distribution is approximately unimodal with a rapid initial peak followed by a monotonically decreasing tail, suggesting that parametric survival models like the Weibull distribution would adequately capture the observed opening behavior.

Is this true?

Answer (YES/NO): NO